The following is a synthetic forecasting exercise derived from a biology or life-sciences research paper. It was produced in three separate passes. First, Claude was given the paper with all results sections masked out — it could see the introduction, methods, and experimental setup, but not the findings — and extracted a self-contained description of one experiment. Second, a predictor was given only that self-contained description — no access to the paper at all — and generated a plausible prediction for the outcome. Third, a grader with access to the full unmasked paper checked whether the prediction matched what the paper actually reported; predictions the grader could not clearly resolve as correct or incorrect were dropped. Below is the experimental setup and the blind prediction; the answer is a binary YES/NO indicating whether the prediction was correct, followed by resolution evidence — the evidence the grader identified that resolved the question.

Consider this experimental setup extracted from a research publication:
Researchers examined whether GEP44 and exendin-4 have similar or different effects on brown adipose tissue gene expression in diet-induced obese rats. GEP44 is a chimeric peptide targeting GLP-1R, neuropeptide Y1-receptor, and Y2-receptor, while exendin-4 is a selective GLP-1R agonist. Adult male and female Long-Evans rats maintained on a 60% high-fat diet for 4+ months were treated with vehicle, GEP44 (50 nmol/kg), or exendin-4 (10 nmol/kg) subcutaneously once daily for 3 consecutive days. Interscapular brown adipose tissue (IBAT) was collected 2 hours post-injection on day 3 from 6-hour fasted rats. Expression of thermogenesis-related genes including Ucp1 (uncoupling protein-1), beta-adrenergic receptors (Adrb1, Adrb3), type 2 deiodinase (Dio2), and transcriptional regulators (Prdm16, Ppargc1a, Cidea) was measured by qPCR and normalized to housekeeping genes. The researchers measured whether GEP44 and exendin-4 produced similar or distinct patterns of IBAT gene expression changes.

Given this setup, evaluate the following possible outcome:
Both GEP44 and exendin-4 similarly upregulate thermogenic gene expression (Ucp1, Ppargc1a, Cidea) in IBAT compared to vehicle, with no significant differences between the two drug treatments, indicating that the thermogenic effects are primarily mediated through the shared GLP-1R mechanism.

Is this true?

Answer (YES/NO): NO